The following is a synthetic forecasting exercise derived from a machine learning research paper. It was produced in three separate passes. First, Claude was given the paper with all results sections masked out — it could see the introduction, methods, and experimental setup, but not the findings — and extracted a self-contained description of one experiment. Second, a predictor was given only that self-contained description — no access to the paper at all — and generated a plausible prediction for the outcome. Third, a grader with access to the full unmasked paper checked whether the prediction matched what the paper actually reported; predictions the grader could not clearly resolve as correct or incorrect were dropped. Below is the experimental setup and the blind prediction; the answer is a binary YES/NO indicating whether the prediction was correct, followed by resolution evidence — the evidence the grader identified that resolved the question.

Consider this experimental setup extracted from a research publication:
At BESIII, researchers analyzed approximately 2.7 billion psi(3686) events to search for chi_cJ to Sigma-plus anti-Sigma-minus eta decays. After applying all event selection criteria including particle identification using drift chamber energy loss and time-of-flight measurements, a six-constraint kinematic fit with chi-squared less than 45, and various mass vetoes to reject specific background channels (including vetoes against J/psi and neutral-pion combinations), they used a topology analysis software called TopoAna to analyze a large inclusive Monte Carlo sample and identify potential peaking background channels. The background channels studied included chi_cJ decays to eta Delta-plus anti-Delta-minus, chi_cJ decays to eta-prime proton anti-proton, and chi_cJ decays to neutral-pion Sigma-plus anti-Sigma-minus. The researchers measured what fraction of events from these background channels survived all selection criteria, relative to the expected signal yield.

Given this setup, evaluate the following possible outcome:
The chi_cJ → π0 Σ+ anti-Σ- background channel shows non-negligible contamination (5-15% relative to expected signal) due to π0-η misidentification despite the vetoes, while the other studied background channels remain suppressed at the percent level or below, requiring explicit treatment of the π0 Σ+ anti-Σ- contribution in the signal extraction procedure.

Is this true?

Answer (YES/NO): NO